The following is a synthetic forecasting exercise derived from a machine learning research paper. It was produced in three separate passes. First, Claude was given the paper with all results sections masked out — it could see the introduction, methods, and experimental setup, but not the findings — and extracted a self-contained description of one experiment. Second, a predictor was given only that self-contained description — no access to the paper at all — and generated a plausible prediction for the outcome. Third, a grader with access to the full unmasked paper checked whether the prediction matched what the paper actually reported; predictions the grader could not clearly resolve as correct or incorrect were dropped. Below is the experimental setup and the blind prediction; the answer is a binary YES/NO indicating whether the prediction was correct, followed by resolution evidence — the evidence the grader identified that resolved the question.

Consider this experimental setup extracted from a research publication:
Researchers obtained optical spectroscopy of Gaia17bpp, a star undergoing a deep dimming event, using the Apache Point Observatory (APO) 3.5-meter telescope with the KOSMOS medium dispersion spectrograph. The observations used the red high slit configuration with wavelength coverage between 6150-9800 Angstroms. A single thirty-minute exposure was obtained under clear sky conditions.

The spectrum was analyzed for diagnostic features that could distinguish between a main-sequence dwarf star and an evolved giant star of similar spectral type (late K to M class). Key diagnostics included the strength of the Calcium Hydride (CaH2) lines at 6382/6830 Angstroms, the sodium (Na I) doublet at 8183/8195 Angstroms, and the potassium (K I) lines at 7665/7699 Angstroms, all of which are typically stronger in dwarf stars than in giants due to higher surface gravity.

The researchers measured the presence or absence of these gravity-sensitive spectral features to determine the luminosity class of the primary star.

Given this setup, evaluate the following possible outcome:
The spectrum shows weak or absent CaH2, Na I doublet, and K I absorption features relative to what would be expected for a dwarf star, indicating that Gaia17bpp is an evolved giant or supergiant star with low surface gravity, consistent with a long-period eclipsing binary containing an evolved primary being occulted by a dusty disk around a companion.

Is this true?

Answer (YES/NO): YES